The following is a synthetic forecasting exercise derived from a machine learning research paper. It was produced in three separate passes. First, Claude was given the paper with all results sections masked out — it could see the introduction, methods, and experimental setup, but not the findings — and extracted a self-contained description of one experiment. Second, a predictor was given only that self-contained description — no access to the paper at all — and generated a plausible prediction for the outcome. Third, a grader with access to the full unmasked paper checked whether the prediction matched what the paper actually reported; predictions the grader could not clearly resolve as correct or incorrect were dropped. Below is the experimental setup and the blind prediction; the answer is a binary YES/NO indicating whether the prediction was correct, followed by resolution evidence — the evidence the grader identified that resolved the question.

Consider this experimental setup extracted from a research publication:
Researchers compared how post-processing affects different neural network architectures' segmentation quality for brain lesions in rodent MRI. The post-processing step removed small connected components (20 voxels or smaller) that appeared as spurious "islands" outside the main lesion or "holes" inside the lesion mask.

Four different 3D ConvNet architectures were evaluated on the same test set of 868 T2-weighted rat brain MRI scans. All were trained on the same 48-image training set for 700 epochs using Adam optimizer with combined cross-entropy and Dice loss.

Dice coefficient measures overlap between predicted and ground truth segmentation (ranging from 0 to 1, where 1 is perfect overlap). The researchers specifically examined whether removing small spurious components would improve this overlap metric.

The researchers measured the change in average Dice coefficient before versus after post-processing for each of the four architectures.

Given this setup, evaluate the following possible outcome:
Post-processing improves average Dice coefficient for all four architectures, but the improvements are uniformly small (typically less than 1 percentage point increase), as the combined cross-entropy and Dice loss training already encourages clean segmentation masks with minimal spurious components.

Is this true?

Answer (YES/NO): NO